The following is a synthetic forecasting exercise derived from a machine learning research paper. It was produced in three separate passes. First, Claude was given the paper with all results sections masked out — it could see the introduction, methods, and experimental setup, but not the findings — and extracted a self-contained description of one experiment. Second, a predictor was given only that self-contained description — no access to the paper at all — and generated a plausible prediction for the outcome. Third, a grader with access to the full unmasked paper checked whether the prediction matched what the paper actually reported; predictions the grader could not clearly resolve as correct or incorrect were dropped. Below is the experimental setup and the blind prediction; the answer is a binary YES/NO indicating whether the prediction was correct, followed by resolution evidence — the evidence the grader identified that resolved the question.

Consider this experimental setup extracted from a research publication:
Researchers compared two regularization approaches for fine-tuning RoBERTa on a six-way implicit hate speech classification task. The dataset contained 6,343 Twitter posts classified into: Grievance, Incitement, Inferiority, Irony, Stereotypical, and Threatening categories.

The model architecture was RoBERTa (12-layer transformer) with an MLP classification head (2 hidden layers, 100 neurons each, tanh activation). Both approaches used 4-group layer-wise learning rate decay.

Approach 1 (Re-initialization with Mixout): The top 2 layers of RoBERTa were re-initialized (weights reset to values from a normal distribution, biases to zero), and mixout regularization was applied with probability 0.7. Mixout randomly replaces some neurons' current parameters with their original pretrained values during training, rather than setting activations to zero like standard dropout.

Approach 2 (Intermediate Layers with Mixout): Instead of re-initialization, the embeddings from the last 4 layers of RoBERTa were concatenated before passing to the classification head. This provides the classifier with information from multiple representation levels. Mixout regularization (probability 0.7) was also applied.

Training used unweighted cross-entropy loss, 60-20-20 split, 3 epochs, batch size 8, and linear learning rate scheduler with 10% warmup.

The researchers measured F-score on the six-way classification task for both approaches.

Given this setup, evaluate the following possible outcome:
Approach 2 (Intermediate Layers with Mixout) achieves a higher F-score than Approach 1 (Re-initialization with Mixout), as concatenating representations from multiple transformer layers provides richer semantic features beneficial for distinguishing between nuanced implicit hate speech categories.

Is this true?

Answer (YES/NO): NO